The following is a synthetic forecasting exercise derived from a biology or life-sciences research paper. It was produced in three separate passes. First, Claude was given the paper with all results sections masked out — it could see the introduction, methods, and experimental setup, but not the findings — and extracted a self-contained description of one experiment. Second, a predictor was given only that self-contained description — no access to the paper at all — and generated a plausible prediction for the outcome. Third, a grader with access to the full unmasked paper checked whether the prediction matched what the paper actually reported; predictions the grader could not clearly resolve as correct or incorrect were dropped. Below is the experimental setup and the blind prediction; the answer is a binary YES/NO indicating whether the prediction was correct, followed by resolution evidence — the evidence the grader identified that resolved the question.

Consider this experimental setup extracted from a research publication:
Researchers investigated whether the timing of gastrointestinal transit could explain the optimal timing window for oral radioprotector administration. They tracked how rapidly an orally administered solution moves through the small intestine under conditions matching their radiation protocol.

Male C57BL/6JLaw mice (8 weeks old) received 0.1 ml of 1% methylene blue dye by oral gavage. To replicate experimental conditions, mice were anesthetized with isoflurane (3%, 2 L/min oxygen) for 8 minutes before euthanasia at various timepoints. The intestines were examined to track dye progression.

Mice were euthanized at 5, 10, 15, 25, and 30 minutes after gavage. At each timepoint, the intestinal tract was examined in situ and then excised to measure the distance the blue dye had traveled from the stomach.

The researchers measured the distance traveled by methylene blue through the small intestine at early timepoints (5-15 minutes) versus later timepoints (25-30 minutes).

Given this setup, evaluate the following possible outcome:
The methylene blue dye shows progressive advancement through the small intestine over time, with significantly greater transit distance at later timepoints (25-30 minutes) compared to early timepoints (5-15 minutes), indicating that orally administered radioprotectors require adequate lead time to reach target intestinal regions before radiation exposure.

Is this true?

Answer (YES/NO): YES